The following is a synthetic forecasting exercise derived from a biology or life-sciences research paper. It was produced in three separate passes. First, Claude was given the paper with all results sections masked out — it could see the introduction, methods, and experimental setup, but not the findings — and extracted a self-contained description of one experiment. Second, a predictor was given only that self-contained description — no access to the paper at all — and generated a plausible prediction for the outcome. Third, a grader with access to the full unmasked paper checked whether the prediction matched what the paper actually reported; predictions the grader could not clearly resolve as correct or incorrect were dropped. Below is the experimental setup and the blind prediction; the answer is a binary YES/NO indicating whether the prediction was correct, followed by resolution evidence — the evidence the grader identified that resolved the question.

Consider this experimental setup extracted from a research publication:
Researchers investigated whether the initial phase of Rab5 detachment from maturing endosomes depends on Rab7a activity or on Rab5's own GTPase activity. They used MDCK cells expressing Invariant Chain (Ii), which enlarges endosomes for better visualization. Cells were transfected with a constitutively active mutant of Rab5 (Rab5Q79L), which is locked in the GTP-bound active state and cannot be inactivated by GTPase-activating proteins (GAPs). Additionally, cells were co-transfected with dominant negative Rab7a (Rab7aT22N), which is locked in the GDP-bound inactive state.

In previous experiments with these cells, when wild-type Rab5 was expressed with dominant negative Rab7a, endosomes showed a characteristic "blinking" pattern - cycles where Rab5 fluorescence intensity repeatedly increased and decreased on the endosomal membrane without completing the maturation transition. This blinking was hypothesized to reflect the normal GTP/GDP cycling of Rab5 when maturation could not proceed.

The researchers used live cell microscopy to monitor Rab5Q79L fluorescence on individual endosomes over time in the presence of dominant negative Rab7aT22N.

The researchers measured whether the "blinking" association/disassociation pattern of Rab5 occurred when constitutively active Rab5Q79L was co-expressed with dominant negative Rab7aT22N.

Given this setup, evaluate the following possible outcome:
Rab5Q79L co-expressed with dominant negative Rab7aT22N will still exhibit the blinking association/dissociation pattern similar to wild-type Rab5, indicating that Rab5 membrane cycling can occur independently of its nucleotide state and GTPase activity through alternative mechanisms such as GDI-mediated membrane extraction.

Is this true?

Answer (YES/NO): NO